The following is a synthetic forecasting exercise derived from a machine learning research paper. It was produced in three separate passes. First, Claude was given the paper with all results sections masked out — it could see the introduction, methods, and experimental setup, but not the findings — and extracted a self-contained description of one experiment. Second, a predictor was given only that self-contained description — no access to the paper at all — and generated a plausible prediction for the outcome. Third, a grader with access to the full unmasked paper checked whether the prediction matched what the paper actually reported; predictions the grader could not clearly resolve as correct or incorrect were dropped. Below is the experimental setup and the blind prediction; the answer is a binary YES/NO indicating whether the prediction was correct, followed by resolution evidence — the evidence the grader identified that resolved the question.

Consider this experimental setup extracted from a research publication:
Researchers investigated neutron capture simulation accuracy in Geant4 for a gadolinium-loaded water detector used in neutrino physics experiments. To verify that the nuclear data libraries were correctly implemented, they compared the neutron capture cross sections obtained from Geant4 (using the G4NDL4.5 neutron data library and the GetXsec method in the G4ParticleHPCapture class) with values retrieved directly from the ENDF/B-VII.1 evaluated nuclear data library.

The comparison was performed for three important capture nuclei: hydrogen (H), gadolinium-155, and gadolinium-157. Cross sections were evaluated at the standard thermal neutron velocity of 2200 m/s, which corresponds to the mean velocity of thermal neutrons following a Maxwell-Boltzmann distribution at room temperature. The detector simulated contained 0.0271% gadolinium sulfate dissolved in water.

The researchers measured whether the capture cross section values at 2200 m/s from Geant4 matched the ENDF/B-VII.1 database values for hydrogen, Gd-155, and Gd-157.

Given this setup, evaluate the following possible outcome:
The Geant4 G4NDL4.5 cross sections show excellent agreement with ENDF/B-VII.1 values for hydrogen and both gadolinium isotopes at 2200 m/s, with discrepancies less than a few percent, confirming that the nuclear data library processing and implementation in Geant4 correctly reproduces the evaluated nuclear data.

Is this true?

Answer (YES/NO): YES